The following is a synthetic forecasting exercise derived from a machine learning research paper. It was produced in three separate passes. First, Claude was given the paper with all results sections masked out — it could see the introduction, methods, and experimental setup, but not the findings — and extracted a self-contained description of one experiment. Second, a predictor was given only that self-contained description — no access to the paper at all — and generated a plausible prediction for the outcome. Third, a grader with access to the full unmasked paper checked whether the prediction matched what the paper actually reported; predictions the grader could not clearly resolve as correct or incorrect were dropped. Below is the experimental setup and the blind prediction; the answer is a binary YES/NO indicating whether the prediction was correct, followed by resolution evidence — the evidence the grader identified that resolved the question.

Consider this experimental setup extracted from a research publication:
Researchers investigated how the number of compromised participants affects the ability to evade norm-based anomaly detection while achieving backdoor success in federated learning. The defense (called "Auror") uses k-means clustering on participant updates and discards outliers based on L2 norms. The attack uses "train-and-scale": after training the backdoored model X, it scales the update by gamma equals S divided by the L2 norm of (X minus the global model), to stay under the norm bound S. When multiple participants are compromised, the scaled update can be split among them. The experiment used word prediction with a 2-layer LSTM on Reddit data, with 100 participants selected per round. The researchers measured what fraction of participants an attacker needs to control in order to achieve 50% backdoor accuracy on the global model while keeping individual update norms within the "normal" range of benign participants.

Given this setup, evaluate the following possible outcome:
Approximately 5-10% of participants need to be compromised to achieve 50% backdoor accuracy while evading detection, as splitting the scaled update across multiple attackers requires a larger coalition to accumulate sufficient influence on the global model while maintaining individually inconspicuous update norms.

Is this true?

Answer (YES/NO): YES